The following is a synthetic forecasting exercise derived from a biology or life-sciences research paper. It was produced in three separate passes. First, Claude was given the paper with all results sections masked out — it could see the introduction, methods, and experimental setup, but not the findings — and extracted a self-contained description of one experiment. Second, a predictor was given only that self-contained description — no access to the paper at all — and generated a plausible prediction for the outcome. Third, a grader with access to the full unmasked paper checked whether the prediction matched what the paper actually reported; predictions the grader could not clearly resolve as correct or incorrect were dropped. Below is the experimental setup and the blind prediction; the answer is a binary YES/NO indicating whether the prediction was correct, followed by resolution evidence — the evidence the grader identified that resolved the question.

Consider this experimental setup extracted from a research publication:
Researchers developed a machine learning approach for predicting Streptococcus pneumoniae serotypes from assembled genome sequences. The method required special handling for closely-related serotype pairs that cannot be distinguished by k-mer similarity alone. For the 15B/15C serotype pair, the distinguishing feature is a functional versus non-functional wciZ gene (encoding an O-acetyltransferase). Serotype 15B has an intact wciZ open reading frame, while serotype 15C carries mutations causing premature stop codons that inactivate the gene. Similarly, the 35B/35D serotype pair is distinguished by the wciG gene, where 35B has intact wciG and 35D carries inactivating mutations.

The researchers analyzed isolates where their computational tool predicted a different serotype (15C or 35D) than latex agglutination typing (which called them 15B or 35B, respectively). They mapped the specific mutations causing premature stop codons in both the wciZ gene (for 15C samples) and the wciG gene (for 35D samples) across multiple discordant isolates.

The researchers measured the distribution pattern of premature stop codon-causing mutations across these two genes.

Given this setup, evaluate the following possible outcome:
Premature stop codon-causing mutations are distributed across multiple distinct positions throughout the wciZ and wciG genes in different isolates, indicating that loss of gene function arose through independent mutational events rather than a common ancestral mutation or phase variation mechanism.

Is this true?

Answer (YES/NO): NO